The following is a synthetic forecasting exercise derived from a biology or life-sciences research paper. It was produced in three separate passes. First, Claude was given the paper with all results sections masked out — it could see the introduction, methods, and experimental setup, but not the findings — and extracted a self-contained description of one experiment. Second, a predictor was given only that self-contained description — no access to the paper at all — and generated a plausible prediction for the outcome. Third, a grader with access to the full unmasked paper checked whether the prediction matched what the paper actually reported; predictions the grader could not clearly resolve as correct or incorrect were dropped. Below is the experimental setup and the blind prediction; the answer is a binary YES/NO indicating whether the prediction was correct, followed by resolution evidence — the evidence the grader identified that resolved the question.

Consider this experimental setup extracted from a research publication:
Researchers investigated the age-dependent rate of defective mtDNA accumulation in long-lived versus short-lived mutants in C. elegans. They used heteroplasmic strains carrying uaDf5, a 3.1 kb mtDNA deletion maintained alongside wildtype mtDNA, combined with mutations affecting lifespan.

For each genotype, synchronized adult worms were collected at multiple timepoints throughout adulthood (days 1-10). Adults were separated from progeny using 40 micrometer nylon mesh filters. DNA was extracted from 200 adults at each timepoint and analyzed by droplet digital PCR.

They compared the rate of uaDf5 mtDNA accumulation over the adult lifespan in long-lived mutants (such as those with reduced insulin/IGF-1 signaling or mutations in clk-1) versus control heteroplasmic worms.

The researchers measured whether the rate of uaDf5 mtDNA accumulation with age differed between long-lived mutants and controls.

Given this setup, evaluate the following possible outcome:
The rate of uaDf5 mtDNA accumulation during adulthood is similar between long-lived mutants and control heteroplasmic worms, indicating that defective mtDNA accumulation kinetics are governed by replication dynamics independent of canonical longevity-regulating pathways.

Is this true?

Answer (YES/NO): NO